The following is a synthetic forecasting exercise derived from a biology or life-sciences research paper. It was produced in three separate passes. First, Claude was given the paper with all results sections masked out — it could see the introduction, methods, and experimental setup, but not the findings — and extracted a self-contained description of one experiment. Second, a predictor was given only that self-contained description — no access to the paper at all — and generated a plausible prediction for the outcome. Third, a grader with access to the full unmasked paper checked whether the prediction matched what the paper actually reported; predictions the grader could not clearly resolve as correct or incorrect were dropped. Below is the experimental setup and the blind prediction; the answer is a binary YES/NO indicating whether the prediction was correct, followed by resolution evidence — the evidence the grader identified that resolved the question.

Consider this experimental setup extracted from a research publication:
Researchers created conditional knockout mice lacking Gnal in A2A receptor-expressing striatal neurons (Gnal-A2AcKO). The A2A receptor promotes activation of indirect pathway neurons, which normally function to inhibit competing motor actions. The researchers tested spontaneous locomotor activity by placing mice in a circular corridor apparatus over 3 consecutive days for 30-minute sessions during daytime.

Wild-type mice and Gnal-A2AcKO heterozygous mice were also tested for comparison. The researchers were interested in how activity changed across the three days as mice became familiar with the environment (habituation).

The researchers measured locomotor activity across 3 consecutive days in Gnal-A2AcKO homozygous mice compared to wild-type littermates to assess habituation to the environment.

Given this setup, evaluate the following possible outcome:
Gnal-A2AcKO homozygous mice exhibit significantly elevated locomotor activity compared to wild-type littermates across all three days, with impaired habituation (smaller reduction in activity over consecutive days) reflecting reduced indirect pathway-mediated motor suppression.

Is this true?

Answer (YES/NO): NO